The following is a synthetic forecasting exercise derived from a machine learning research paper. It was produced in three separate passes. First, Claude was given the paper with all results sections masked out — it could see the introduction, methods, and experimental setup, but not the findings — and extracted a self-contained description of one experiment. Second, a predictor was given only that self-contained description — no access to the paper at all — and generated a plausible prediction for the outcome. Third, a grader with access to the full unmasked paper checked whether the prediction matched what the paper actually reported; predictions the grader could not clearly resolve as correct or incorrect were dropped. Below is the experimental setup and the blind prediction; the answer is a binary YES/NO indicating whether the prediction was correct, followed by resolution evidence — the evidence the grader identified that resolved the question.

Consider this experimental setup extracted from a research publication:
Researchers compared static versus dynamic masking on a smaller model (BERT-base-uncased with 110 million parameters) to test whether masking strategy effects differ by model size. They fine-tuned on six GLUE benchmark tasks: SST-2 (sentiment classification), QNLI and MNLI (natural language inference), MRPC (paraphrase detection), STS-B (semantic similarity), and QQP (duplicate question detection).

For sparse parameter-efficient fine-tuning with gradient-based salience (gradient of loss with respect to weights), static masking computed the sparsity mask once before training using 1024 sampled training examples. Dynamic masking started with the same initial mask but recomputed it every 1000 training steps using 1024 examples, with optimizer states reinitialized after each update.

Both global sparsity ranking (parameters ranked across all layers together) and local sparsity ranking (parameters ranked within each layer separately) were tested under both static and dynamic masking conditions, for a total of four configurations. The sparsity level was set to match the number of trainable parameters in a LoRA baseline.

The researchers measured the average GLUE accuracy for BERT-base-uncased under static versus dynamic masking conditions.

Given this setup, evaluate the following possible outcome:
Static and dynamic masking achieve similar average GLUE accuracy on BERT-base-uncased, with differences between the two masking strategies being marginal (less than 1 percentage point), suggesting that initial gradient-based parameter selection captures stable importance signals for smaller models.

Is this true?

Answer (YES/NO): YES